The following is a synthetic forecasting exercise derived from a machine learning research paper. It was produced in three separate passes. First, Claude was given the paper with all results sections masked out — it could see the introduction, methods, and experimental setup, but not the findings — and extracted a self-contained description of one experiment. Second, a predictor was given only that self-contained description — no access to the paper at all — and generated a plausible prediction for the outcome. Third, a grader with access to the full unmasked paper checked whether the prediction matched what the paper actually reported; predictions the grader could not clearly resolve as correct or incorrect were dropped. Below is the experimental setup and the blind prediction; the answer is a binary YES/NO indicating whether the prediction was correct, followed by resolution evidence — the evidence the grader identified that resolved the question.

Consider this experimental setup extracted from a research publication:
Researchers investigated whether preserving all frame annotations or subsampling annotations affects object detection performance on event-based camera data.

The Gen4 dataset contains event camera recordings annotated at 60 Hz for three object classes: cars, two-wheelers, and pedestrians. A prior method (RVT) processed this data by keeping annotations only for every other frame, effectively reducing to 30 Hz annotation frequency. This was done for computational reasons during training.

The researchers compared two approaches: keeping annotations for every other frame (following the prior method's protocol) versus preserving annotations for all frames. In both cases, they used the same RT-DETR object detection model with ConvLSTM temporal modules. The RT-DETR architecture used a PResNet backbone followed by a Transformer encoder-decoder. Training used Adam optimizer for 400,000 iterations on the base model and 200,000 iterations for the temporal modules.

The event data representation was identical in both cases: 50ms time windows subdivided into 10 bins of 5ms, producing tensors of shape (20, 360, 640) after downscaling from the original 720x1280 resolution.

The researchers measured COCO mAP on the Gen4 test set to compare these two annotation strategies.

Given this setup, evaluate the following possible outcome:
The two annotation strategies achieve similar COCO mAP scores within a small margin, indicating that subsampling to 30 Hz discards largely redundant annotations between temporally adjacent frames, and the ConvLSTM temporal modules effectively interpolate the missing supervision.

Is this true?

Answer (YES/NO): YES